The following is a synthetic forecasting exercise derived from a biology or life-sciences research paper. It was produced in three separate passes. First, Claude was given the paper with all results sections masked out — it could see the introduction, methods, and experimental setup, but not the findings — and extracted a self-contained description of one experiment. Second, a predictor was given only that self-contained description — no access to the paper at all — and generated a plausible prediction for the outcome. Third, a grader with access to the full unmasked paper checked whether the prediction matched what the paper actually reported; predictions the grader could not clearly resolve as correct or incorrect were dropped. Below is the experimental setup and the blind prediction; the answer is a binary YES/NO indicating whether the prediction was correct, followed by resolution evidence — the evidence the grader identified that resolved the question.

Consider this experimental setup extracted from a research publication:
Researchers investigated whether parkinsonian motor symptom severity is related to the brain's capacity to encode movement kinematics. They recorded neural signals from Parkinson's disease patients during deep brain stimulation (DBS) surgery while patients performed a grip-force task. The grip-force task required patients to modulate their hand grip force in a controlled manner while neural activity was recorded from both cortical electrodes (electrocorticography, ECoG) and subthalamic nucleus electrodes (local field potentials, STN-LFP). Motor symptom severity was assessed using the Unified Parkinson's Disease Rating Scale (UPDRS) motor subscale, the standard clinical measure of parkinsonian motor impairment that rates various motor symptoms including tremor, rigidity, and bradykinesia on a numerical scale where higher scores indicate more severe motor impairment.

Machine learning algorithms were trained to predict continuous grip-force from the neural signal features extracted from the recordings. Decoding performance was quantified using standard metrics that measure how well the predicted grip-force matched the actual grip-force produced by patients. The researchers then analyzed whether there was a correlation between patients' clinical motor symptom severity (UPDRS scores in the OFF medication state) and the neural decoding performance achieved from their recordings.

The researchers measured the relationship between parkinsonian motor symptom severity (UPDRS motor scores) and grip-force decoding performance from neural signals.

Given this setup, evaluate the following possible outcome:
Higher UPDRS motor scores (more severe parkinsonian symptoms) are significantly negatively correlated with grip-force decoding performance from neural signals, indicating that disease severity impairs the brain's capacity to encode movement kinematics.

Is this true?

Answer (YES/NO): YES